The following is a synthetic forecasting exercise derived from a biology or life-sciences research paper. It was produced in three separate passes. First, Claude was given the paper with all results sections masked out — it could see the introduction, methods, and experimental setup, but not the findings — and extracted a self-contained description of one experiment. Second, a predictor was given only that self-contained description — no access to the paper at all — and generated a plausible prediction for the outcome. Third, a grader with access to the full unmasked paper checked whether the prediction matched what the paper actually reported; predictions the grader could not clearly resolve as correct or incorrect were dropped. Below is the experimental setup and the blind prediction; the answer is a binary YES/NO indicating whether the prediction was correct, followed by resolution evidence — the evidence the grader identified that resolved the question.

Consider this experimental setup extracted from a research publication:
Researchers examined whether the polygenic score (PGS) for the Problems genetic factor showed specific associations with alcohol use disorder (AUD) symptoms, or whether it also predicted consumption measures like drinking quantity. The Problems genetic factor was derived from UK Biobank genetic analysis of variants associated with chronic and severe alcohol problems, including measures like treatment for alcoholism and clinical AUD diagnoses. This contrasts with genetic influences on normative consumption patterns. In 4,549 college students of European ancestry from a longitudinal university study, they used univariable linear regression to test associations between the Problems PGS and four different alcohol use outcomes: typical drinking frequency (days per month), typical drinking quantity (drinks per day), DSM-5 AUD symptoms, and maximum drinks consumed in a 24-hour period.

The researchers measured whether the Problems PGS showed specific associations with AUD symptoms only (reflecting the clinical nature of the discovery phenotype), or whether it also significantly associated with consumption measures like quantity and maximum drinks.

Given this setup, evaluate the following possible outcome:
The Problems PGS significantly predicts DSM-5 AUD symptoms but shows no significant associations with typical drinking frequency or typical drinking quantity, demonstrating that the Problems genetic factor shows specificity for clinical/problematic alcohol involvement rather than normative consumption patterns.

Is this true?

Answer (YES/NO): NO